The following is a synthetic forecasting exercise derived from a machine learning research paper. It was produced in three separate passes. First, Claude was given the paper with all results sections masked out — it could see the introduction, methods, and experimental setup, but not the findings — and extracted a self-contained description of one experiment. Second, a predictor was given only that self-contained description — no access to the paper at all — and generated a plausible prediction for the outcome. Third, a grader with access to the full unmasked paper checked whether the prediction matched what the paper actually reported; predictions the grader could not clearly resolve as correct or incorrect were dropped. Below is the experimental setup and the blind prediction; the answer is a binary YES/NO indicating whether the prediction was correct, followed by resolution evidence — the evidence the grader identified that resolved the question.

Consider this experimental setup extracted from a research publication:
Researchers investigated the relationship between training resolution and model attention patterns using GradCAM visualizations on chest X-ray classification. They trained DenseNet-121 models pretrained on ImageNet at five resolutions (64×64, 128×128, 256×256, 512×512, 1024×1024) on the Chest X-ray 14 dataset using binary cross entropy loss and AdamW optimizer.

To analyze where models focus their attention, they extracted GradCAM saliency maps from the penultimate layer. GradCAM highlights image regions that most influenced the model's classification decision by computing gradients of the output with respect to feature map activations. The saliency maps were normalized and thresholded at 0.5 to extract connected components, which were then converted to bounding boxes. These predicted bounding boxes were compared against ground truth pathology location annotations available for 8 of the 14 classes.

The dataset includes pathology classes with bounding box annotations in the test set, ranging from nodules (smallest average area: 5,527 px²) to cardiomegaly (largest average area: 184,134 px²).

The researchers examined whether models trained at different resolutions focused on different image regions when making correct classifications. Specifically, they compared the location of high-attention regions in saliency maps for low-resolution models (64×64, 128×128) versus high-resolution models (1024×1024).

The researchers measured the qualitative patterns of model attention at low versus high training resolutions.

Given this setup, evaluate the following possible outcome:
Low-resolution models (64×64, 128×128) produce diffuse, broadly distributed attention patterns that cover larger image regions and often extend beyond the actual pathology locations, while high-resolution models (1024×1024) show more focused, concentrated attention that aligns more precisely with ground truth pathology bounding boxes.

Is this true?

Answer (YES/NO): NO